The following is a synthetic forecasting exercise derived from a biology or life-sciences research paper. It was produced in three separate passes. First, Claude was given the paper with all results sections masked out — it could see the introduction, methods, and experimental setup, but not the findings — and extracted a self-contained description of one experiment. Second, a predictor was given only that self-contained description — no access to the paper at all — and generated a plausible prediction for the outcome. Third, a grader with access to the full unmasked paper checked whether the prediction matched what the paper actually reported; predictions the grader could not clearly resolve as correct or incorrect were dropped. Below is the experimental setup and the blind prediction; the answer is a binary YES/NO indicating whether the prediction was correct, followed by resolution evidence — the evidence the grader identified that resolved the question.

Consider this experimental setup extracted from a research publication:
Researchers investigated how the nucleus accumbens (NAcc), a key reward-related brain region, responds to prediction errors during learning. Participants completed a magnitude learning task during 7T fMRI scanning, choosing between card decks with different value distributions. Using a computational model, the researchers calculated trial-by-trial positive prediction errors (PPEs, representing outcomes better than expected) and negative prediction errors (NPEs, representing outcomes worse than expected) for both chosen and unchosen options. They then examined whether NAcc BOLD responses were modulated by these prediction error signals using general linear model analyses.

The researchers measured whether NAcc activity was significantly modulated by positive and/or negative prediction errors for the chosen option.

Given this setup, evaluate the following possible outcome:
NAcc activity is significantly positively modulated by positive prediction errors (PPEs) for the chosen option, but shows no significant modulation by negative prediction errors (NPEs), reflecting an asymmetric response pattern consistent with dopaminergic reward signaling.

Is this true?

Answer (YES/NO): NO